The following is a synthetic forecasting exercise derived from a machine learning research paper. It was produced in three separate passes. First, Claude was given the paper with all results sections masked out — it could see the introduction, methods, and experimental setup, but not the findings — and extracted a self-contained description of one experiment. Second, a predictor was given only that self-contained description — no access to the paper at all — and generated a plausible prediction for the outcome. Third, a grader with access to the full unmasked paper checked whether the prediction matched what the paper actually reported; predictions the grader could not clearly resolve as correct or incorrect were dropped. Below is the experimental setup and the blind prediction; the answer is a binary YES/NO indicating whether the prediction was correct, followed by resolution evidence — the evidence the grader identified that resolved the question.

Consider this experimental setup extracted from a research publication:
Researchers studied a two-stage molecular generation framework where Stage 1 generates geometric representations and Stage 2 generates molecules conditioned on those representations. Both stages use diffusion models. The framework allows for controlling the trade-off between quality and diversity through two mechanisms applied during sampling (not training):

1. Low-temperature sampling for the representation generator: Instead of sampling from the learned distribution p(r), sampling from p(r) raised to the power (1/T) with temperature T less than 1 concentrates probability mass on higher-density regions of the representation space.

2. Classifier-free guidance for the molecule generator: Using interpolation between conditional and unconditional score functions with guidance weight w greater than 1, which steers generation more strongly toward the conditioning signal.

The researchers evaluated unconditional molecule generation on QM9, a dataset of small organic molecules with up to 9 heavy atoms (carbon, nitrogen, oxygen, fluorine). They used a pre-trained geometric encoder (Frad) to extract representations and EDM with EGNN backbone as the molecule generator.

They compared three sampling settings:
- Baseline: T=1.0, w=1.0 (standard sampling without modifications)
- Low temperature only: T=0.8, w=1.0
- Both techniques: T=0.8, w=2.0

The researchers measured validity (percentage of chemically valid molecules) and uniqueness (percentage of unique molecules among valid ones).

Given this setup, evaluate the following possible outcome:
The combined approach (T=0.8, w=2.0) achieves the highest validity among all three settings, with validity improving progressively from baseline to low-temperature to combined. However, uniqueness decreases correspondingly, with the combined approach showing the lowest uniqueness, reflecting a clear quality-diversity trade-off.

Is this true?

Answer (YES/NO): YES